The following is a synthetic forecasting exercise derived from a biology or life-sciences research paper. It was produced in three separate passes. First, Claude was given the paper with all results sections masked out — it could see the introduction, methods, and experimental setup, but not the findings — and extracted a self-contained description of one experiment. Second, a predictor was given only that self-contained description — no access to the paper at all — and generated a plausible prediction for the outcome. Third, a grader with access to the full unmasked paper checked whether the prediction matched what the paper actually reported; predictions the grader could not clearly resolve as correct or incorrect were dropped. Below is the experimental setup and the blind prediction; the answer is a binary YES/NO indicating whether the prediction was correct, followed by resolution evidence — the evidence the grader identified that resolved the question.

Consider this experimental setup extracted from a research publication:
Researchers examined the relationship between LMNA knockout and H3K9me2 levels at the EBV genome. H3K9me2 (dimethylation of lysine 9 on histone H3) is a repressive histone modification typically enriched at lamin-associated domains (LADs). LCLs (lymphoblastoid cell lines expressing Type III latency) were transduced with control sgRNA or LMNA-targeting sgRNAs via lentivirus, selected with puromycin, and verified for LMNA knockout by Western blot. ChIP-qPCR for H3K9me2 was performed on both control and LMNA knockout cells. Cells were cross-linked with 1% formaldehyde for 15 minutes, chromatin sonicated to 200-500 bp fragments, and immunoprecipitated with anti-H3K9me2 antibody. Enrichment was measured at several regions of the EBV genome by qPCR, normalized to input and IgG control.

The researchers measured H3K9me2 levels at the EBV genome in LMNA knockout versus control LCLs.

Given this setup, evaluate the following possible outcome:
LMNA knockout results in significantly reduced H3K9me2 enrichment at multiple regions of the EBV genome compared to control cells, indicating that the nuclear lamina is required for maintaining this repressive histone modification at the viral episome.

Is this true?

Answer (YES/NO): YES